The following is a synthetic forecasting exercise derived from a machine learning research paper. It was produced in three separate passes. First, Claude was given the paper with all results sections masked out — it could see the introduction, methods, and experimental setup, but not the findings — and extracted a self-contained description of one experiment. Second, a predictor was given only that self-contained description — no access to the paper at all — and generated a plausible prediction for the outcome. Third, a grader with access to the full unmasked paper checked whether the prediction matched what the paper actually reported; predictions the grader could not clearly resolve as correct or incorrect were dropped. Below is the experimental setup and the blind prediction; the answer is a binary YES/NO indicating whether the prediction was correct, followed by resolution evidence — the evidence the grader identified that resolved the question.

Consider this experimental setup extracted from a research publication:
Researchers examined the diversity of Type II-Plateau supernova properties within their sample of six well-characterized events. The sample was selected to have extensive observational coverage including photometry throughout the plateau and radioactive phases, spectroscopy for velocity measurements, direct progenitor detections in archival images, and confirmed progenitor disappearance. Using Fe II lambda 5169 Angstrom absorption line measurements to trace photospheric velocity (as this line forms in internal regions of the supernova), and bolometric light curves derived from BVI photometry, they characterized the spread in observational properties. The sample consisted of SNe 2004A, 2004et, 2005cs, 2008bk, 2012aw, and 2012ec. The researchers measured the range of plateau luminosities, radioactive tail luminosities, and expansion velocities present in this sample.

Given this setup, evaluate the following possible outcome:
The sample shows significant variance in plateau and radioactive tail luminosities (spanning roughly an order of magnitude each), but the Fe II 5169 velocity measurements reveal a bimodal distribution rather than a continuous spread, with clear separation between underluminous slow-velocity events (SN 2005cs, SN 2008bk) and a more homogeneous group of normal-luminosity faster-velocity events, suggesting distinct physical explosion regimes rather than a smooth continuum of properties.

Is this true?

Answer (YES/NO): NO